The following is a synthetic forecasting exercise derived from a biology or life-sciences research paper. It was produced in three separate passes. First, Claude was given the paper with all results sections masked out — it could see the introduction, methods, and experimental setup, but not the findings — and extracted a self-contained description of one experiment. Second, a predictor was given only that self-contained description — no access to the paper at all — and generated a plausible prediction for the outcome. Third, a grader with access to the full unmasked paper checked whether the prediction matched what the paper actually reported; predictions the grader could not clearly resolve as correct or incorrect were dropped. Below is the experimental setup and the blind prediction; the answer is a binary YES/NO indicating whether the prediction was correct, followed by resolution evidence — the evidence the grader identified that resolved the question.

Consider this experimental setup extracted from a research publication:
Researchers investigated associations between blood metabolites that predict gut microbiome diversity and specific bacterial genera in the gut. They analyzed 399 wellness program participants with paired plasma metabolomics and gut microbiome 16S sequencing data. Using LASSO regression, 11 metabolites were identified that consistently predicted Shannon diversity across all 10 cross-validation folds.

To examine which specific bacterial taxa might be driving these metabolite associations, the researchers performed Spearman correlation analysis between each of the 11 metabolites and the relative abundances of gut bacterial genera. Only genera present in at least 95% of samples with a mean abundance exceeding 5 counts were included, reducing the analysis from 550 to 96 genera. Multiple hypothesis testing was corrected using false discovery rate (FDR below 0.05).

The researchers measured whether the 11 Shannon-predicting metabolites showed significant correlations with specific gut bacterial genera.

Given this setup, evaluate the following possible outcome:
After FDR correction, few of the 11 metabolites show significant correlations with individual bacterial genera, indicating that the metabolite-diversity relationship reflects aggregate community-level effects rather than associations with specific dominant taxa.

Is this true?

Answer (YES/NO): NO